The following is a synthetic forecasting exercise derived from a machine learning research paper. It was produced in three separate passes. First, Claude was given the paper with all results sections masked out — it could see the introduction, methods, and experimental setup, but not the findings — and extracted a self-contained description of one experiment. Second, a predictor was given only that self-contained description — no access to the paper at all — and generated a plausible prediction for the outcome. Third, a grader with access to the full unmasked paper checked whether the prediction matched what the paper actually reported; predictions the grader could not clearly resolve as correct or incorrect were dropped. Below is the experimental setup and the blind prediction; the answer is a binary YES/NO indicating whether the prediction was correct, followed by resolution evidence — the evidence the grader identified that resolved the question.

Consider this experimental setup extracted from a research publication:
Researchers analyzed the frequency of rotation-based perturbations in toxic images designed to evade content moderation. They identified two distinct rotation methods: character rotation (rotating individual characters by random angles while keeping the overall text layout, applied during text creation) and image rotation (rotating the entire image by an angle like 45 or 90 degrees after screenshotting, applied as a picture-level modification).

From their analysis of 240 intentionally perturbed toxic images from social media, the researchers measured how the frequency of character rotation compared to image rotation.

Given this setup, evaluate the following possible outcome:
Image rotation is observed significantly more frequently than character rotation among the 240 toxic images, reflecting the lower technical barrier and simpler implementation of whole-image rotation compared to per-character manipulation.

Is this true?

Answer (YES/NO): YES